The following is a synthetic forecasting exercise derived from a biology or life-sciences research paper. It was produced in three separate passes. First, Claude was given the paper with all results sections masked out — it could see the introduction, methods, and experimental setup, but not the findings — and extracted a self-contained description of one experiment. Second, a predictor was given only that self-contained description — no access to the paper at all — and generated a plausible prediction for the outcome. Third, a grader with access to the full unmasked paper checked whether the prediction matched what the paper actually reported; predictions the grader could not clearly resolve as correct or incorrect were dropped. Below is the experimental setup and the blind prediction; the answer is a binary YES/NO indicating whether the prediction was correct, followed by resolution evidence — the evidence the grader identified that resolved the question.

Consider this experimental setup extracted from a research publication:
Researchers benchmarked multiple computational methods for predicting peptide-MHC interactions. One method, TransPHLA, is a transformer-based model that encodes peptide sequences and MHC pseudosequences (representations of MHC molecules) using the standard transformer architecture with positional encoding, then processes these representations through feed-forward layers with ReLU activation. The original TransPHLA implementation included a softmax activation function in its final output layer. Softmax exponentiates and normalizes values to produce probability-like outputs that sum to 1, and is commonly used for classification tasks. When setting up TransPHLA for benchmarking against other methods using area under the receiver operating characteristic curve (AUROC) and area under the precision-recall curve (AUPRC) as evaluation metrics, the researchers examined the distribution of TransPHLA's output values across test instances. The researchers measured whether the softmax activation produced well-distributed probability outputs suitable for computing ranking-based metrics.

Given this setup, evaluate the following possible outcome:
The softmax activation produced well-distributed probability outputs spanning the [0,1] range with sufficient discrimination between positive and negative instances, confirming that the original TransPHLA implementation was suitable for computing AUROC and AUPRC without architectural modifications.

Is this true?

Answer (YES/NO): NO